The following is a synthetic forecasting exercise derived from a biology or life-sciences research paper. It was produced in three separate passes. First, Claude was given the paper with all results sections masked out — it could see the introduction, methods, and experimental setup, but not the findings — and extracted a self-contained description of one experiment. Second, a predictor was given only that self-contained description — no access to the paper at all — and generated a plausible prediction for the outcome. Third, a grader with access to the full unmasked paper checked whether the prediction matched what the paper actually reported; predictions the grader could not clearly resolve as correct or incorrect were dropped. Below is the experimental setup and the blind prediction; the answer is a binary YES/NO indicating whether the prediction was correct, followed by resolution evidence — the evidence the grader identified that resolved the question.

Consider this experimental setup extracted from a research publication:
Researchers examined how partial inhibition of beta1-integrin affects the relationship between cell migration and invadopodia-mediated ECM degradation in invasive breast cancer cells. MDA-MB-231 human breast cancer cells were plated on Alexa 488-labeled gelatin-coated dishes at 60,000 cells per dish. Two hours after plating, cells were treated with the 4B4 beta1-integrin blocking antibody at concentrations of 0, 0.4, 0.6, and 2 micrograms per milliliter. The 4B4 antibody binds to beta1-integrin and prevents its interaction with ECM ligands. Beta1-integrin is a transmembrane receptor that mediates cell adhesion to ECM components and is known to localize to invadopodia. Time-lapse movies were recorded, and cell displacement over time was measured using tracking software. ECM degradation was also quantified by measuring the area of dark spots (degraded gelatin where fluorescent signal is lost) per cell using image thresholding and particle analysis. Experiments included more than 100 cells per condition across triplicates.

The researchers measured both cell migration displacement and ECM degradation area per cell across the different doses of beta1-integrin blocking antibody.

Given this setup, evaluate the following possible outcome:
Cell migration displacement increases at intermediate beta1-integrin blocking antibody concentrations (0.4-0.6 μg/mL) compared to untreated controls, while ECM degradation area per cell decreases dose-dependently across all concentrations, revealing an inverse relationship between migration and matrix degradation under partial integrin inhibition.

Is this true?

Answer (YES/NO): YES